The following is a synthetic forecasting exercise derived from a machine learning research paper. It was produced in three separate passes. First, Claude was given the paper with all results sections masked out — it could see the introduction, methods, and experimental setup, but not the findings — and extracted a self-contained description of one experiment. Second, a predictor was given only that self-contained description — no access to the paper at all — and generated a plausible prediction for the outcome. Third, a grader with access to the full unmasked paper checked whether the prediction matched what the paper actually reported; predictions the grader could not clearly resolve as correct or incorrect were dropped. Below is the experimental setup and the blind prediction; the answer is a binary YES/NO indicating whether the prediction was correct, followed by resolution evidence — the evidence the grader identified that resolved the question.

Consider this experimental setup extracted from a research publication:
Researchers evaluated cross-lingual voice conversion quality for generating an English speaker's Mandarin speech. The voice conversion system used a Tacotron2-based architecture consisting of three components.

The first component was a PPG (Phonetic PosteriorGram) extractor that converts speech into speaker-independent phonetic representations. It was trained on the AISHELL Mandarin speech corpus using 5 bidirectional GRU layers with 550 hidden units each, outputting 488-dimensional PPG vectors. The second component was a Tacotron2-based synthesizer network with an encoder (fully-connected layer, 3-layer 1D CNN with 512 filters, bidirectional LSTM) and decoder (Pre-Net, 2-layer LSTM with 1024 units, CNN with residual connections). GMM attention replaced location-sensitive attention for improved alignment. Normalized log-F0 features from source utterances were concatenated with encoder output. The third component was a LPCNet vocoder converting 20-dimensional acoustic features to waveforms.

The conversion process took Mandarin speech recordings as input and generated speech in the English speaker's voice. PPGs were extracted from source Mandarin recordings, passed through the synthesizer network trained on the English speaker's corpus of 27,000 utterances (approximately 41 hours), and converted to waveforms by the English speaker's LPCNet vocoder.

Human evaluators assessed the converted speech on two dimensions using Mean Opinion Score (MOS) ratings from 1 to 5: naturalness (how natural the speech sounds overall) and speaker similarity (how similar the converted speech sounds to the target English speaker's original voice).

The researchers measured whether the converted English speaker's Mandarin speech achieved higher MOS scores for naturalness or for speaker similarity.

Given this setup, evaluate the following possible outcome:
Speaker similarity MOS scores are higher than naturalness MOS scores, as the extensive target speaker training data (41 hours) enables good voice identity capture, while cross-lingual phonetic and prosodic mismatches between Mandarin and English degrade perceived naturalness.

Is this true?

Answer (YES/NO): NO